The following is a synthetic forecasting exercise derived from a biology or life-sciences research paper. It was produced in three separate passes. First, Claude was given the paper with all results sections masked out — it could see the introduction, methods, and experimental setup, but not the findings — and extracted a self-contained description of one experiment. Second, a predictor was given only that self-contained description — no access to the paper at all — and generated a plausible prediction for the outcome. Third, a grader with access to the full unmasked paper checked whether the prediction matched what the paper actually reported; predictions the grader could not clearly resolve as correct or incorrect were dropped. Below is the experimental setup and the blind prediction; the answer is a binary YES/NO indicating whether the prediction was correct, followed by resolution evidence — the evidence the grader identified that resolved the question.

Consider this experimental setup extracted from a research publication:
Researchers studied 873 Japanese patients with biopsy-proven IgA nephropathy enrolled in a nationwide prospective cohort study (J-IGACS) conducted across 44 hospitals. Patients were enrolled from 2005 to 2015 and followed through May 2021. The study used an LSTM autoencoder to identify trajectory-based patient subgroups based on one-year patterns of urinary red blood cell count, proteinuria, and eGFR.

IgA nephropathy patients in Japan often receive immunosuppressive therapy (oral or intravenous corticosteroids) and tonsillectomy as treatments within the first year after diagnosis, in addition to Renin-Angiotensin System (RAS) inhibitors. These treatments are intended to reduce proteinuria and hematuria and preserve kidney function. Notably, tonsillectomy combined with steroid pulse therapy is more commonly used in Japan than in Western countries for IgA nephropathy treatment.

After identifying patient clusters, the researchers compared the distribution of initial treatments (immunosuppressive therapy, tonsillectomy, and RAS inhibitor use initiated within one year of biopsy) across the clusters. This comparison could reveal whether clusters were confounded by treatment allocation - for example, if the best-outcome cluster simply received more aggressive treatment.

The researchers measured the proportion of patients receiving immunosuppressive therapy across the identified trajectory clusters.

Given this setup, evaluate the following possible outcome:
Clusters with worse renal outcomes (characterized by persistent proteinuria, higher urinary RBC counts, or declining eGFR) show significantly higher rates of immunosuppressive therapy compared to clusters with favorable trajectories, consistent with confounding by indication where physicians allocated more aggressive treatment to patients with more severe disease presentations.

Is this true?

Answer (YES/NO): NO